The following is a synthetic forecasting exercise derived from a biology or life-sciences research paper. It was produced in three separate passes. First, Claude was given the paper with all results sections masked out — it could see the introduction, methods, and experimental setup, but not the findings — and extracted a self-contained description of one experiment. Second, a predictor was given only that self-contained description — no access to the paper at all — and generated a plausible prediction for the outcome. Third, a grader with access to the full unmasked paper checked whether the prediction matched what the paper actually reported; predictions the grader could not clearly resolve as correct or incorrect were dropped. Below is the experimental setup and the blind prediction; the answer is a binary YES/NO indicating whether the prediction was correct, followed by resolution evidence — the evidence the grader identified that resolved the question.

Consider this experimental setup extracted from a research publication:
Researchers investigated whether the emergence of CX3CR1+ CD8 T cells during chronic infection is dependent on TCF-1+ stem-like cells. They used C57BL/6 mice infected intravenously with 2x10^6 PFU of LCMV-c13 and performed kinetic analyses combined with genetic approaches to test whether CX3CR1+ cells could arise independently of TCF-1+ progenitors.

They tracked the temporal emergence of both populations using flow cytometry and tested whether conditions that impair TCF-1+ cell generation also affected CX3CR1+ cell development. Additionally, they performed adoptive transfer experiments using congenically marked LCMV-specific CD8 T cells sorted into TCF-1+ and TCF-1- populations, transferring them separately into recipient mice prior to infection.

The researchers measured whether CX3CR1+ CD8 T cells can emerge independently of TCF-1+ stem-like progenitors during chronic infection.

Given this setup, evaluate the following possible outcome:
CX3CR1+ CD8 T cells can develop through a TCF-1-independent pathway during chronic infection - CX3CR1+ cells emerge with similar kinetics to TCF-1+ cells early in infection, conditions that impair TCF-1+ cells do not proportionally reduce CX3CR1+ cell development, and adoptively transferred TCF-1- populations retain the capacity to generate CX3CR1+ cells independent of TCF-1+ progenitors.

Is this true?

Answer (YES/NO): NO